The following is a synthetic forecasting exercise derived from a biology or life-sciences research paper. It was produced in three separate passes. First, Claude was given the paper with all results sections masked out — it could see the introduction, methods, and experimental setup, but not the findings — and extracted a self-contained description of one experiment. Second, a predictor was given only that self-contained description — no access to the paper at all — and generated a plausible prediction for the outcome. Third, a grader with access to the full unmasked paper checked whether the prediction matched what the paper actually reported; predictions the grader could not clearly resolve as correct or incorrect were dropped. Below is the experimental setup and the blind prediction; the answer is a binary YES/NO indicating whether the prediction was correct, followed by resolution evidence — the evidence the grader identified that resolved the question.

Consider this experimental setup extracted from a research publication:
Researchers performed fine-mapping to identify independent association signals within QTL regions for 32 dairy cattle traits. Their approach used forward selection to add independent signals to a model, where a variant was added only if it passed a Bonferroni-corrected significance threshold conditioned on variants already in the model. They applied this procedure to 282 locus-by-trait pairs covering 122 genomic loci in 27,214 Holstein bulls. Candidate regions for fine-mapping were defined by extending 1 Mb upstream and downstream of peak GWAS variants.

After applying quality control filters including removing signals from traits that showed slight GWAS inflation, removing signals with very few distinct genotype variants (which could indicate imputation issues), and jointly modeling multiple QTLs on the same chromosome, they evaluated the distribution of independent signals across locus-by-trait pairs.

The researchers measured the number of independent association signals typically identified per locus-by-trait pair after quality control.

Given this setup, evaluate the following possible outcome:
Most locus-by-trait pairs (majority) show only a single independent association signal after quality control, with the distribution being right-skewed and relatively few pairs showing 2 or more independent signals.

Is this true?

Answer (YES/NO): NO